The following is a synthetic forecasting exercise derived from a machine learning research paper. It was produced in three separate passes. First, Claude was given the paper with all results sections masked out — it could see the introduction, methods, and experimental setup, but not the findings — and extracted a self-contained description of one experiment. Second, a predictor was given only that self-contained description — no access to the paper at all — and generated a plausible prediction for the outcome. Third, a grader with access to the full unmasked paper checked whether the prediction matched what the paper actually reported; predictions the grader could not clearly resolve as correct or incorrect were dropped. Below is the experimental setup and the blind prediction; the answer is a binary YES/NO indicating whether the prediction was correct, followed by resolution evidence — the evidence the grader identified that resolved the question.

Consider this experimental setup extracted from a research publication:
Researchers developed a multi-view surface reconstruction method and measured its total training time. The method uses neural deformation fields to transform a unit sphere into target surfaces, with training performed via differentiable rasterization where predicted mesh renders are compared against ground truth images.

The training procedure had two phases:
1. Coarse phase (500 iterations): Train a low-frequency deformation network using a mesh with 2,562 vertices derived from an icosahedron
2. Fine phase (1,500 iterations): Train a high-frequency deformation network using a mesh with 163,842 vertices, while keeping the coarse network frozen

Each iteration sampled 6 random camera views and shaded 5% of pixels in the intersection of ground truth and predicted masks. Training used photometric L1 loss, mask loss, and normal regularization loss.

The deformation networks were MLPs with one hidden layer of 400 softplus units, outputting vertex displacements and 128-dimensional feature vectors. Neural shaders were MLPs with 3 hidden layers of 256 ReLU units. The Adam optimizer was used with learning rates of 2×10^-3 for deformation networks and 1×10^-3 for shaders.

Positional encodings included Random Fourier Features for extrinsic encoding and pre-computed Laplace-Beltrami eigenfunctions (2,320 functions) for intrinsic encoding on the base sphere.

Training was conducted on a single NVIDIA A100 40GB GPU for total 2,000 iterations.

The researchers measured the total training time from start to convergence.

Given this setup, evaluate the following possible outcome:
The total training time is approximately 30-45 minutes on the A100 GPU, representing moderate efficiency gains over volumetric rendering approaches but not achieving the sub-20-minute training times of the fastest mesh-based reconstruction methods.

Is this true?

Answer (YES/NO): NO